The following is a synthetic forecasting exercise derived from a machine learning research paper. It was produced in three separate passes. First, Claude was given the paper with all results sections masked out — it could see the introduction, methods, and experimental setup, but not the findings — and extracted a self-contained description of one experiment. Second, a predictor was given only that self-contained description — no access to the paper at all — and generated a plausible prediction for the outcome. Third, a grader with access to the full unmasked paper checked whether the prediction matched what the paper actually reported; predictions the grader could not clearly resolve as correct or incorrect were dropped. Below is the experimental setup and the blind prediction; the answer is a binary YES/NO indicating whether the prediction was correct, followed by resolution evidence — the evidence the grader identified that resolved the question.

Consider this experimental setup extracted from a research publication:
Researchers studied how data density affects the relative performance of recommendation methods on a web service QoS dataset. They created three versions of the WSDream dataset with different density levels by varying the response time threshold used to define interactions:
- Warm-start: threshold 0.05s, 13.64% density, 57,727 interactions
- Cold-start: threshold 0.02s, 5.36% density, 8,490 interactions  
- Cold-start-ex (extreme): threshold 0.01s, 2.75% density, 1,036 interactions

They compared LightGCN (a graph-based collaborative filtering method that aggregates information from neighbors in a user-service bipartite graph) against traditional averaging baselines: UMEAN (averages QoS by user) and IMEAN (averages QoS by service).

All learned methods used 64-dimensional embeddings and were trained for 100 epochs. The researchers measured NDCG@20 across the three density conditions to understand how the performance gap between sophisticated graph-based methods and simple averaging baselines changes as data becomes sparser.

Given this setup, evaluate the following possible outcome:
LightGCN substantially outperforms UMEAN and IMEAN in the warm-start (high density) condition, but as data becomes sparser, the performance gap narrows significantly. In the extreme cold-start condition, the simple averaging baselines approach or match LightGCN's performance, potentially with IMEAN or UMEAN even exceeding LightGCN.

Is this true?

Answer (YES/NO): NO